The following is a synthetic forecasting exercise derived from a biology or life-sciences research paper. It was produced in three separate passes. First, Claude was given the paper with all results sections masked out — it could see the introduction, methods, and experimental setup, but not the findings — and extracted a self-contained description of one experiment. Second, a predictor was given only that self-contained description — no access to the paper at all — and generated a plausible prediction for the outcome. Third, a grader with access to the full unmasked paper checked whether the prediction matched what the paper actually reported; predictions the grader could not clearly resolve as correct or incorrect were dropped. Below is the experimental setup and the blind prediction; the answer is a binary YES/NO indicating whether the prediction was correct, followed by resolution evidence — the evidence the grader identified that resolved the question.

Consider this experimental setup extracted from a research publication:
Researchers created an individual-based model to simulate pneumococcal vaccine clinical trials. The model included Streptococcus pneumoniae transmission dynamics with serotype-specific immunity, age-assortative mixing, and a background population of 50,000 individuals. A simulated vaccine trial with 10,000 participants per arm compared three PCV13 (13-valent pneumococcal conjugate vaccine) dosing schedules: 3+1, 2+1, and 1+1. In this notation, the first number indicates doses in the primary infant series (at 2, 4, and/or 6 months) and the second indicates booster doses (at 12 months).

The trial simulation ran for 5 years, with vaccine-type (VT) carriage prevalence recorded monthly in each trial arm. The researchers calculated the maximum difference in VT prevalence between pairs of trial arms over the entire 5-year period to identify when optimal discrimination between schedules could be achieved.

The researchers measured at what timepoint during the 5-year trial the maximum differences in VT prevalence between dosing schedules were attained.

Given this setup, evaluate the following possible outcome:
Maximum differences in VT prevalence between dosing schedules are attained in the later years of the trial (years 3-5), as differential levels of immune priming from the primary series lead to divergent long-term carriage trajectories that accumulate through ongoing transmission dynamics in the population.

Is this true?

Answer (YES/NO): NO